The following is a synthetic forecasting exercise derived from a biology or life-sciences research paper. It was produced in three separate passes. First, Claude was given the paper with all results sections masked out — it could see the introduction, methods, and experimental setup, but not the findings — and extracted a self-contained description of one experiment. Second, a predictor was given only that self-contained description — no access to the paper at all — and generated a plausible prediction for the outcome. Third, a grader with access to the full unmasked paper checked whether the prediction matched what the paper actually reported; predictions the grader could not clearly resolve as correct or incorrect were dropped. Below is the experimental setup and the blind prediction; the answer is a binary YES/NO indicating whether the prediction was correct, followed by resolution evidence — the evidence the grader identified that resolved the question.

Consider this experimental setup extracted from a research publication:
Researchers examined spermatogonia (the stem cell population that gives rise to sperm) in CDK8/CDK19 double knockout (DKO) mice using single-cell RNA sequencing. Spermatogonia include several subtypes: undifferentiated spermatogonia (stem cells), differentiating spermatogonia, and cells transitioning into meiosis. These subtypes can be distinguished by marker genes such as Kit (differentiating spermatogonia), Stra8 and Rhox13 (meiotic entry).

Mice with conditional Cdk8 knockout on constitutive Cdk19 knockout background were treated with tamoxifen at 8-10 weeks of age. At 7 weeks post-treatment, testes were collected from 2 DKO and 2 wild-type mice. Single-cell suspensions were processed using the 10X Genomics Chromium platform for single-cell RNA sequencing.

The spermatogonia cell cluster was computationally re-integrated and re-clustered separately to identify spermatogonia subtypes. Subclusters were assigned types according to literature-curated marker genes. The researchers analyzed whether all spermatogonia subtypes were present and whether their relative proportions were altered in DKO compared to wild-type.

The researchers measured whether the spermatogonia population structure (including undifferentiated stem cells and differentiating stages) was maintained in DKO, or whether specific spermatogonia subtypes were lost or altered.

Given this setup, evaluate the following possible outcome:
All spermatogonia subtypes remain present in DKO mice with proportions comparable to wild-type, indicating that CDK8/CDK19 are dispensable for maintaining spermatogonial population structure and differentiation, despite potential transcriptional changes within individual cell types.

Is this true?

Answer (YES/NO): YES